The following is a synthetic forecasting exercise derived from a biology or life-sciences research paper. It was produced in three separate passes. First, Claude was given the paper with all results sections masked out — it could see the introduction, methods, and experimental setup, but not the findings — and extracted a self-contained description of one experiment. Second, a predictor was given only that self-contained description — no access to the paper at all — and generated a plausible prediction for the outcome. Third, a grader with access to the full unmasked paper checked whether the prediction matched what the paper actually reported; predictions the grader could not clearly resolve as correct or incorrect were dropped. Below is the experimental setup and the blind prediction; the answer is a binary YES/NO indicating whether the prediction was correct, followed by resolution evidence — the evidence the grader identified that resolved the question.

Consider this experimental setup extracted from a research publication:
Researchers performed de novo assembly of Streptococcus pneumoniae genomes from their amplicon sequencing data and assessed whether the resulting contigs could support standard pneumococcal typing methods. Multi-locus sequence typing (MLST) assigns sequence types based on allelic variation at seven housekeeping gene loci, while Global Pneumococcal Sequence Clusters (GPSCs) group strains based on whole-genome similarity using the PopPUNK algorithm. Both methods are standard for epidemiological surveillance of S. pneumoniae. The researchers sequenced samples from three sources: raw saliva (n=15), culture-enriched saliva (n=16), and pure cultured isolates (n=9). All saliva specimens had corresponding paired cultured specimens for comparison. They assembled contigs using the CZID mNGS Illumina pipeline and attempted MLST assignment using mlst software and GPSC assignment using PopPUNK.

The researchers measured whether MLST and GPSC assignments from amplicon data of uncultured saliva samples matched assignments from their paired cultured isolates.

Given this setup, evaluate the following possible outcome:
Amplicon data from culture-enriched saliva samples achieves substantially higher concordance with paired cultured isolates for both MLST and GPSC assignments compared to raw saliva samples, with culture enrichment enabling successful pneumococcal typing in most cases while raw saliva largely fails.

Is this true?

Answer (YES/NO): NO